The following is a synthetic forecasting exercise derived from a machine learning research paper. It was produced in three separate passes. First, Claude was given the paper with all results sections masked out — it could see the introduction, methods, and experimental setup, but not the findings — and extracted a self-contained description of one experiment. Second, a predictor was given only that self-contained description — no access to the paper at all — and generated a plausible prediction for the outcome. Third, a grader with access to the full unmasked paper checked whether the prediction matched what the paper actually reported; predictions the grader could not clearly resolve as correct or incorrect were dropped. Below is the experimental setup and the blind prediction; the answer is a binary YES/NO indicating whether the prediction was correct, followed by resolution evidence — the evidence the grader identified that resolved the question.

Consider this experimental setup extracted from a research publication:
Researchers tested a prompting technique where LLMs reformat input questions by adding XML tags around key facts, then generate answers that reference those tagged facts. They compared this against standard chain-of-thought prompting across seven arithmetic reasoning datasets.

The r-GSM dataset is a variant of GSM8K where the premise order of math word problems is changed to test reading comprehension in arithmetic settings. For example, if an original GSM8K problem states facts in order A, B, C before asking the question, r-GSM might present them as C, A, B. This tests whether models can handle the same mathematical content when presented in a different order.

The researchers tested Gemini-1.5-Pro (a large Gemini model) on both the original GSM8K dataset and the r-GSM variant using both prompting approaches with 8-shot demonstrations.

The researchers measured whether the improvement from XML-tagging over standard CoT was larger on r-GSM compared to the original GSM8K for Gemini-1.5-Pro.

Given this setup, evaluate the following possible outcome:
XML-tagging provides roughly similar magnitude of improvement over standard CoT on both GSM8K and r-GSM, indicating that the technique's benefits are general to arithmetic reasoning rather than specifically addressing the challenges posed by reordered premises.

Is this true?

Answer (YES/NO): NO